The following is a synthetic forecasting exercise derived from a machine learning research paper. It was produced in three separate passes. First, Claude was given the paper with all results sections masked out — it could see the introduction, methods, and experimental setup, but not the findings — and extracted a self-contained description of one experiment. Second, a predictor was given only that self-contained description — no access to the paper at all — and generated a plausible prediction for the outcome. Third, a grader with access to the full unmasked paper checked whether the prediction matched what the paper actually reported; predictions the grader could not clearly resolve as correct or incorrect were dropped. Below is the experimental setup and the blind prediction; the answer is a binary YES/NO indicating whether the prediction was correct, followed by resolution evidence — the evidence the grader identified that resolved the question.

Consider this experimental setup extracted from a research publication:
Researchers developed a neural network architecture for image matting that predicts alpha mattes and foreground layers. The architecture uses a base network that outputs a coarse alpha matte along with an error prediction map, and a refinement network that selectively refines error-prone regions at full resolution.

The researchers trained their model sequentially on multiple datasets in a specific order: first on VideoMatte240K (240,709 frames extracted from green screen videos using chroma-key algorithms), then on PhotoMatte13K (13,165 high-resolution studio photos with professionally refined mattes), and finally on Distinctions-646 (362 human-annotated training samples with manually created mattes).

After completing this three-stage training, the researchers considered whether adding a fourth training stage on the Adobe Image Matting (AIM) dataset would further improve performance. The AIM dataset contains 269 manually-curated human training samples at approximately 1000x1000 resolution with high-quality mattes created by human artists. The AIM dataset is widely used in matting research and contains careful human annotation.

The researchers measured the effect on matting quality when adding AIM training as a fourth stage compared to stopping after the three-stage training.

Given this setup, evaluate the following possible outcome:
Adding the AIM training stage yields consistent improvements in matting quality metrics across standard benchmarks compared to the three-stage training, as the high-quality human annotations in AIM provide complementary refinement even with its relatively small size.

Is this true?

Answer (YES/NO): NO